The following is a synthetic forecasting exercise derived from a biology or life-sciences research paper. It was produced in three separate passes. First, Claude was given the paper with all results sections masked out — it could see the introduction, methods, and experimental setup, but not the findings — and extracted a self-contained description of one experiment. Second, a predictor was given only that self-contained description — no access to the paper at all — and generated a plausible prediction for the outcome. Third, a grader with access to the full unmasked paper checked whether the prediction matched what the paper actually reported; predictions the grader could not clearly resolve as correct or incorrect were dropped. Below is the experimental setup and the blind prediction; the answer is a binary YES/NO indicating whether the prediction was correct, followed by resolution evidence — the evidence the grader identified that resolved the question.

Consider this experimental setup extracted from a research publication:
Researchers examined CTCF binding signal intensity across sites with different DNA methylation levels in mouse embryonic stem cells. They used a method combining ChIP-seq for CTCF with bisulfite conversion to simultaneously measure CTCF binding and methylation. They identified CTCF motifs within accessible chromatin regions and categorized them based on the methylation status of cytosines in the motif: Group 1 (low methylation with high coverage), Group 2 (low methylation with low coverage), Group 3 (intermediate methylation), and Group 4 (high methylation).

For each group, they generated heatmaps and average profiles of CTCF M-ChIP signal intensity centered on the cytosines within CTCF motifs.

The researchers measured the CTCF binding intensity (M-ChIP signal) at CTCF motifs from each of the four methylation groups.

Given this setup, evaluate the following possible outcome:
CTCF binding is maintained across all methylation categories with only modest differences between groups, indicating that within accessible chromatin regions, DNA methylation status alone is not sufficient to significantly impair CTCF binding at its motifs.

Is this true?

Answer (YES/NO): NO